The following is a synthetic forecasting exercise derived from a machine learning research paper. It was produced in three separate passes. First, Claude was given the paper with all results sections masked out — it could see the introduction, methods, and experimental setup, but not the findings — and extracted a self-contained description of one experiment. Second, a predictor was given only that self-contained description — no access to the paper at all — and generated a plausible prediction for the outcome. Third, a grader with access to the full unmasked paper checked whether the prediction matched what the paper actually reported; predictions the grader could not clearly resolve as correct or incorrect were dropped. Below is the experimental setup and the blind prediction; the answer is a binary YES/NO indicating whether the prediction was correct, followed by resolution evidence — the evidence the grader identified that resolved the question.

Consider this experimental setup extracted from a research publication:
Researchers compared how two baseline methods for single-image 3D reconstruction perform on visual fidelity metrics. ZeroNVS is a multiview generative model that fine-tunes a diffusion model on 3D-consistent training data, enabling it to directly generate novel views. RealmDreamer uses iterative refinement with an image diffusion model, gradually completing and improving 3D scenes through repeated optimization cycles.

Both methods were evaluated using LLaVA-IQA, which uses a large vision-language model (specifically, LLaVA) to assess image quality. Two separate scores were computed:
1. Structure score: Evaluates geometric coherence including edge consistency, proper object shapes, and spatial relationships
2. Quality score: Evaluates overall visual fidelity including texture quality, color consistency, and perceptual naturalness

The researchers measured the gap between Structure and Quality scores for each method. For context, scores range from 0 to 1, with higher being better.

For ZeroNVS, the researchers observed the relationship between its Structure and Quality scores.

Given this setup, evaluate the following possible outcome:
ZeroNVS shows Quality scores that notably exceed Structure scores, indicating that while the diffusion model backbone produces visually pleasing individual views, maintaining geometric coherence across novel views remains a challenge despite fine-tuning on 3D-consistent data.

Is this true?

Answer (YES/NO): NO